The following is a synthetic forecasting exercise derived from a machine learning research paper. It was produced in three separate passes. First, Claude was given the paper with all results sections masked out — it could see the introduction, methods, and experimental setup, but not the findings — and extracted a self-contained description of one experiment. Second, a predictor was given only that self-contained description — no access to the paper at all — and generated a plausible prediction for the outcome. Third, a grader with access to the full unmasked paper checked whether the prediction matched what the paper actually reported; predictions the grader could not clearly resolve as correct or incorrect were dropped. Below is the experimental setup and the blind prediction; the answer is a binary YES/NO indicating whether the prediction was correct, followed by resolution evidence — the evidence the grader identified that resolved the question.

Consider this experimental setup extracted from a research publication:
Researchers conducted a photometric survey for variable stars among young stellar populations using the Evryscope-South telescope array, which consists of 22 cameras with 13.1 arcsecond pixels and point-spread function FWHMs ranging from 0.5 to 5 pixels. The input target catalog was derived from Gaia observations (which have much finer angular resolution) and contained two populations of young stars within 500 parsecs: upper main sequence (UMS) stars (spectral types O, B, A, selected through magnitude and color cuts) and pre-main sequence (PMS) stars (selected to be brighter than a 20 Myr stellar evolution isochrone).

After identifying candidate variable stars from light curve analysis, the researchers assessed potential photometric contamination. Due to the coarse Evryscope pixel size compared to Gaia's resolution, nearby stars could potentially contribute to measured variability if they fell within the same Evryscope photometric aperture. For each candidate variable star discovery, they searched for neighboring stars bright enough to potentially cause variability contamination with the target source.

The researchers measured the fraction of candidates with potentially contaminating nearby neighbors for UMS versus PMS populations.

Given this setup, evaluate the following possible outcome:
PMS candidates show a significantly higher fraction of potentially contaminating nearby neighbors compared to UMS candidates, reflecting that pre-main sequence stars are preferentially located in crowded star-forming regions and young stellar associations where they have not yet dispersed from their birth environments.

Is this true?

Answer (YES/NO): YES